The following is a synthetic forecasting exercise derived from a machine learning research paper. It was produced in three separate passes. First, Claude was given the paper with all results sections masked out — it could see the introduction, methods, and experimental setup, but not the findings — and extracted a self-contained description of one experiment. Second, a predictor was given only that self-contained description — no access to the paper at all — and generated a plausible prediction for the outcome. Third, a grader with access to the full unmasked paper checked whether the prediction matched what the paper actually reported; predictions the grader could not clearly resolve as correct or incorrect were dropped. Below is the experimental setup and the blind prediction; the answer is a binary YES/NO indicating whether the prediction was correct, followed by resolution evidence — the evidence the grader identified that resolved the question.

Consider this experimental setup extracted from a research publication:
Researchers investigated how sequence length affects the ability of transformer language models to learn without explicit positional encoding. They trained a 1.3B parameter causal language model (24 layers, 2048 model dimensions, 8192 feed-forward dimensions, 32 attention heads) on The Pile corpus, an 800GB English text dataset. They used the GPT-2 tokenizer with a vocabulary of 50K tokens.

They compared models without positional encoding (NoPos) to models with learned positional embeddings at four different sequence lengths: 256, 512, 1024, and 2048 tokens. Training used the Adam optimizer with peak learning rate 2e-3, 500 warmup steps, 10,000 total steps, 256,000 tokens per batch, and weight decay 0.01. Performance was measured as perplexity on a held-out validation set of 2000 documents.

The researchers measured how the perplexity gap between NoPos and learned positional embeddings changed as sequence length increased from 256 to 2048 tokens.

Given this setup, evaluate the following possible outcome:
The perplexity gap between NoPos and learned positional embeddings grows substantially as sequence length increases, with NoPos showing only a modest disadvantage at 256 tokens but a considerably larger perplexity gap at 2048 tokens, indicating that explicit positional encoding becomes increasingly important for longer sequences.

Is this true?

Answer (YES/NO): NO